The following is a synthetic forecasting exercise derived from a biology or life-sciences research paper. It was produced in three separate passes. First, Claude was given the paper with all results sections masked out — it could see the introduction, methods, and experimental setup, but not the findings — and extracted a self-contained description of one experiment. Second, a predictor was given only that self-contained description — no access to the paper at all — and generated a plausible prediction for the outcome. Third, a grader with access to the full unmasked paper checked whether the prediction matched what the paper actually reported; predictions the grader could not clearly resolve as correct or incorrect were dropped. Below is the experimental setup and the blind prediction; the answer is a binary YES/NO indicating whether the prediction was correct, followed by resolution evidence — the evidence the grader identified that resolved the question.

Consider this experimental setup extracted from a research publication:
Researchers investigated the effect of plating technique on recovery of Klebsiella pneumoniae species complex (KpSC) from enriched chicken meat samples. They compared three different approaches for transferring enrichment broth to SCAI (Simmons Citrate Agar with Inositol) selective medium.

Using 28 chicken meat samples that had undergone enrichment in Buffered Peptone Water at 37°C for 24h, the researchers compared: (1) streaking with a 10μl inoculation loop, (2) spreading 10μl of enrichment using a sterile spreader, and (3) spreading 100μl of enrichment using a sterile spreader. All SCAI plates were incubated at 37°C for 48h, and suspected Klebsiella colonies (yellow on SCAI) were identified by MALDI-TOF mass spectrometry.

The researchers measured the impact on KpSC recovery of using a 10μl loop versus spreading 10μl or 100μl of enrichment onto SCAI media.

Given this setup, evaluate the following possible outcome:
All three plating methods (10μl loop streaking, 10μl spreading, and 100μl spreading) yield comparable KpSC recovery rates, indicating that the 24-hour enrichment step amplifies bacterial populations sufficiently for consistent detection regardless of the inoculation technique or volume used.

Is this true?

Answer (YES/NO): NO